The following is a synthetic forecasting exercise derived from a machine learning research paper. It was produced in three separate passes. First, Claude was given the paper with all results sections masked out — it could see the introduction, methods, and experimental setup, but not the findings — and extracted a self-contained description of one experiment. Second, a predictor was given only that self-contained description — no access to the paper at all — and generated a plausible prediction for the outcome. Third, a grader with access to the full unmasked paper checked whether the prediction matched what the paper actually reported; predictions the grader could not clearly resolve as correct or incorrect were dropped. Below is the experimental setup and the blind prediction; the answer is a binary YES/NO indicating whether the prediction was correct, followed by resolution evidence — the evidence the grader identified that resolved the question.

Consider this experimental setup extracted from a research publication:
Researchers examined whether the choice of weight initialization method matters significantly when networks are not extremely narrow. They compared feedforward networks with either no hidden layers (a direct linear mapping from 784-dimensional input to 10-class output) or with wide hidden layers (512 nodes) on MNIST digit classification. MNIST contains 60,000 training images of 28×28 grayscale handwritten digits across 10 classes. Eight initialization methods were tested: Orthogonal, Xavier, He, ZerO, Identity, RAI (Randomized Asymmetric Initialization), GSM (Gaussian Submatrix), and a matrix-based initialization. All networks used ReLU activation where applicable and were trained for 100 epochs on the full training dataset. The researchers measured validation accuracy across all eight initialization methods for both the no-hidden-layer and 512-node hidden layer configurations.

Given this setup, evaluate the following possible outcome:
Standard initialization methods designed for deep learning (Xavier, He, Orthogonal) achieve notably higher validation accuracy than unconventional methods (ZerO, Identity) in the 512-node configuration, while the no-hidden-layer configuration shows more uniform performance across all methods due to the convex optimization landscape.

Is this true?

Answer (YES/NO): NO